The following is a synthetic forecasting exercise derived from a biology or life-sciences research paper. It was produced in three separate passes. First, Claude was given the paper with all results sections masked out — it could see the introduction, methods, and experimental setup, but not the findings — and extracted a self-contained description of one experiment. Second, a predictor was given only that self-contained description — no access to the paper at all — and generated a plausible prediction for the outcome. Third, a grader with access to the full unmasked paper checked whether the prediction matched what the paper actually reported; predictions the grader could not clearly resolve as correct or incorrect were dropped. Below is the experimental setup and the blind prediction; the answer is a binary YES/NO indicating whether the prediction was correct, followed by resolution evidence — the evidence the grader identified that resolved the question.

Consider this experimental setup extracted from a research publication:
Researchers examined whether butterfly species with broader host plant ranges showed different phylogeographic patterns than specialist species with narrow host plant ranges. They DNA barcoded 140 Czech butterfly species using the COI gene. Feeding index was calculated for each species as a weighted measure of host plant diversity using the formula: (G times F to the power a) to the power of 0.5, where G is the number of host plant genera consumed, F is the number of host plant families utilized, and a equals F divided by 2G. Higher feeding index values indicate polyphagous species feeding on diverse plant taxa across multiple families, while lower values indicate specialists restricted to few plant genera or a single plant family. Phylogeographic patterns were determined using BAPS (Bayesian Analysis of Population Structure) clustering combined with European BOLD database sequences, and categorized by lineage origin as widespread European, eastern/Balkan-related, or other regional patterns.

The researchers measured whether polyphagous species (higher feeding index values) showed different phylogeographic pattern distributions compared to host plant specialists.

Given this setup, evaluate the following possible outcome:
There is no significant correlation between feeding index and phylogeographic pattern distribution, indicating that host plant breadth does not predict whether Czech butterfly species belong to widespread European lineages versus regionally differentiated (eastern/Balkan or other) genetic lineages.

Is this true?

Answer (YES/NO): NO